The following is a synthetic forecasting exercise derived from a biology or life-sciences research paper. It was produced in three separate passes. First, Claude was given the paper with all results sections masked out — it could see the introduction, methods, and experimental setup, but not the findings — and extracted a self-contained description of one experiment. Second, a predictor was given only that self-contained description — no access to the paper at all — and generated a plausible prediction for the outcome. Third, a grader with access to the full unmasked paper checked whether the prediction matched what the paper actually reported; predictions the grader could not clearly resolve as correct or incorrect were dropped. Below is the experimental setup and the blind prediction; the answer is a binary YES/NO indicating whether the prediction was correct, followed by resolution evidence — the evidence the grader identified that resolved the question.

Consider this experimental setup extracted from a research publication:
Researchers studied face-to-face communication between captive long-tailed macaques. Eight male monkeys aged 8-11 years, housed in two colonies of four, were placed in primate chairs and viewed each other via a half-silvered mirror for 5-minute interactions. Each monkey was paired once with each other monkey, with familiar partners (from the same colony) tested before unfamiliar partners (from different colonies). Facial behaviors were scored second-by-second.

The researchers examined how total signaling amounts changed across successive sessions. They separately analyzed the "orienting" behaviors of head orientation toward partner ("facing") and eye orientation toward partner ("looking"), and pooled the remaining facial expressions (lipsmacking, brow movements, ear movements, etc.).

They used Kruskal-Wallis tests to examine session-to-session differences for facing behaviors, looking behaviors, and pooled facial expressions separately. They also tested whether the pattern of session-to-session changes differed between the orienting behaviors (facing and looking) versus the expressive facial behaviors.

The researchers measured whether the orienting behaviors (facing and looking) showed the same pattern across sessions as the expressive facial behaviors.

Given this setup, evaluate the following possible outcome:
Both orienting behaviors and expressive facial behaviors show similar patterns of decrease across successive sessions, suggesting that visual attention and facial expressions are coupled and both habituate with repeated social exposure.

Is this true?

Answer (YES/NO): NO